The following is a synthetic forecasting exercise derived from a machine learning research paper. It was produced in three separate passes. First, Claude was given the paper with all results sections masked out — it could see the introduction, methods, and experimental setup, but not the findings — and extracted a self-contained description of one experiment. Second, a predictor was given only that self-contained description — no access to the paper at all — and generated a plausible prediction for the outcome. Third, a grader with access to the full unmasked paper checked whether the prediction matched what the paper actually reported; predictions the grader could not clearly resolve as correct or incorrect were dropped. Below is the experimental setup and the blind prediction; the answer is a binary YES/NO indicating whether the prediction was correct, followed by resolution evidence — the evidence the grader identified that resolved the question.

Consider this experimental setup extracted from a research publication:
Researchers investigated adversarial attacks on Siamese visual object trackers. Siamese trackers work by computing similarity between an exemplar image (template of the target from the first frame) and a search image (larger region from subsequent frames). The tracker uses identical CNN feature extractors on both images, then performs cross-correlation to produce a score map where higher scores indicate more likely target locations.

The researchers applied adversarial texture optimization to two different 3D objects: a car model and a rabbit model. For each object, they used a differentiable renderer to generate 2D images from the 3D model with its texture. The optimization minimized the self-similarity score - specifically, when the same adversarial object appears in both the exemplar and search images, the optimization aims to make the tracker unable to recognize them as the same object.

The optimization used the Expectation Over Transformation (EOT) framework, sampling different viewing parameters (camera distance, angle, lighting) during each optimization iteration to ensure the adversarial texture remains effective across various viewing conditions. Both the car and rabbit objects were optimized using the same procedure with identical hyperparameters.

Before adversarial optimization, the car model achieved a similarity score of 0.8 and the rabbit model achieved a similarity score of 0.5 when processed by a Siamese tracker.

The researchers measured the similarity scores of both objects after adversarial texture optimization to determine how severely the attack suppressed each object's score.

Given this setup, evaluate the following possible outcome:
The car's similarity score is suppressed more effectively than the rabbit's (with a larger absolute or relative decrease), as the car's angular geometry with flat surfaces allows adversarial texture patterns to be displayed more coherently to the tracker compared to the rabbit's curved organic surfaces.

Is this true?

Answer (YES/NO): NO